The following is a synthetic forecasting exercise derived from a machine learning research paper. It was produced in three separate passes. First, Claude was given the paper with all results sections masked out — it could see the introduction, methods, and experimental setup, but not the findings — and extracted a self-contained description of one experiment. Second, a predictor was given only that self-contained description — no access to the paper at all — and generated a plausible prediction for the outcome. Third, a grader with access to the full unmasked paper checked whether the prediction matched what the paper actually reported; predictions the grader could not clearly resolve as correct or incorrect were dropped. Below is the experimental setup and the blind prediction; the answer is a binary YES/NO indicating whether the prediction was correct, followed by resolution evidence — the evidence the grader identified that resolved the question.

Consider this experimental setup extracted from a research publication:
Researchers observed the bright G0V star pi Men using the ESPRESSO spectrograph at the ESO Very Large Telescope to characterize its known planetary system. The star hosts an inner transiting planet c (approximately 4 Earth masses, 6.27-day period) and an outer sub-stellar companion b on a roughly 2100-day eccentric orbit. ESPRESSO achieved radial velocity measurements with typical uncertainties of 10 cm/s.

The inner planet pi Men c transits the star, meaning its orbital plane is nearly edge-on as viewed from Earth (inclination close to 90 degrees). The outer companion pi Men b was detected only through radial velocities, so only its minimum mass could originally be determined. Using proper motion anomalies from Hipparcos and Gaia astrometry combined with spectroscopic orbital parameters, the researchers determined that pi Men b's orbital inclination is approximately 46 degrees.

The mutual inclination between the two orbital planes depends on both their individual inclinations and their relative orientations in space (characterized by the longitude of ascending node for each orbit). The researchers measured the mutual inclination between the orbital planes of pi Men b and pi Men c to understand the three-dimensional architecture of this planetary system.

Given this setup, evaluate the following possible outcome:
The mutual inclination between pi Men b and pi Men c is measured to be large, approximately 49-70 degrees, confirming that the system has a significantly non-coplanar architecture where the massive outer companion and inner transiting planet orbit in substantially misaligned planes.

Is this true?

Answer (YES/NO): NO